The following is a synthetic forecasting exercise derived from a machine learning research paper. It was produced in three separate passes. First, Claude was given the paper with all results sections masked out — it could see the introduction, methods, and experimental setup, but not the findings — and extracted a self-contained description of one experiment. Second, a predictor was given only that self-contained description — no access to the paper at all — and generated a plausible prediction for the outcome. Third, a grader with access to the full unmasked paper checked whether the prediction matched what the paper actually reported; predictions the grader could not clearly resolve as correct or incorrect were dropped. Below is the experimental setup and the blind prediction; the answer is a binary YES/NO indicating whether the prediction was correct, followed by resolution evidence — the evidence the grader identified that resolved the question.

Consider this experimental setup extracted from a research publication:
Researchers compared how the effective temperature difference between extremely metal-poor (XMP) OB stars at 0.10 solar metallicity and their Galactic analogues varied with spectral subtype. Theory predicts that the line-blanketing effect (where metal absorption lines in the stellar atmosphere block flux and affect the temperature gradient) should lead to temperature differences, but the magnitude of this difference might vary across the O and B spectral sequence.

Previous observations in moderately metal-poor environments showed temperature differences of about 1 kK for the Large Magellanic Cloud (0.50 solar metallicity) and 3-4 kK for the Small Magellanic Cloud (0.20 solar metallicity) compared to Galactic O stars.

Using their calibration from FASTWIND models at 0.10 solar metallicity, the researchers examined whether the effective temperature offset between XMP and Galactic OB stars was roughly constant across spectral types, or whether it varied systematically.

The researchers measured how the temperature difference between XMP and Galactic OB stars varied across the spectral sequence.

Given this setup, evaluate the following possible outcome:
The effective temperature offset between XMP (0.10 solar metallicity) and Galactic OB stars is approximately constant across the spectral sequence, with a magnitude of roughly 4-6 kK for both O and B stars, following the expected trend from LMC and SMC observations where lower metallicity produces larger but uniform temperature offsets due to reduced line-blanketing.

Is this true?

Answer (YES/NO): NO